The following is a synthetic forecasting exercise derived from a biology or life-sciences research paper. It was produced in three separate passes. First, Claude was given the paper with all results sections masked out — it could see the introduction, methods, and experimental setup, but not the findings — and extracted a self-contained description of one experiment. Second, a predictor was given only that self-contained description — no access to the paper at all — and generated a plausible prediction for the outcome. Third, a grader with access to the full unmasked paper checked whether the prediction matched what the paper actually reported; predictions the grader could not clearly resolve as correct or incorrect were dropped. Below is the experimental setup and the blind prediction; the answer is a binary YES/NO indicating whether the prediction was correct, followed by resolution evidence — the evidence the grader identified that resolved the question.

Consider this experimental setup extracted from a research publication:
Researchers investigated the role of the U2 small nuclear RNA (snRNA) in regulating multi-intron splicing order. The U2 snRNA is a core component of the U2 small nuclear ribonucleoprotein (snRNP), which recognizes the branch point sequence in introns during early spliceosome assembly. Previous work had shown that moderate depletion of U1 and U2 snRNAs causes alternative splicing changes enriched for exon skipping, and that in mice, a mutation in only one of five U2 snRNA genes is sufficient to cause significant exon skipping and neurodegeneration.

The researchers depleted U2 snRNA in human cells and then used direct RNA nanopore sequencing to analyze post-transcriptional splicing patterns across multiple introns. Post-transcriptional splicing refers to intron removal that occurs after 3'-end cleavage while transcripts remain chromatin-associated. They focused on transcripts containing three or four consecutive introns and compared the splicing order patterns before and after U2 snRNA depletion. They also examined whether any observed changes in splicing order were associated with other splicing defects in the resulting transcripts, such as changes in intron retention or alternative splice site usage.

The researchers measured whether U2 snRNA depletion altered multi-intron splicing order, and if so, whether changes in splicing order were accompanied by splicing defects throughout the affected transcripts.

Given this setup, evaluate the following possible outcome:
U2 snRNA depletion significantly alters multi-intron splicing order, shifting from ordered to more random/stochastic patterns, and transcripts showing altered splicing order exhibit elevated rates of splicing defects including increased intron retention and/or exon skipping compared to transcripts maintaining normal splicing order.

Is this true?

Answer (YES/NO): NO